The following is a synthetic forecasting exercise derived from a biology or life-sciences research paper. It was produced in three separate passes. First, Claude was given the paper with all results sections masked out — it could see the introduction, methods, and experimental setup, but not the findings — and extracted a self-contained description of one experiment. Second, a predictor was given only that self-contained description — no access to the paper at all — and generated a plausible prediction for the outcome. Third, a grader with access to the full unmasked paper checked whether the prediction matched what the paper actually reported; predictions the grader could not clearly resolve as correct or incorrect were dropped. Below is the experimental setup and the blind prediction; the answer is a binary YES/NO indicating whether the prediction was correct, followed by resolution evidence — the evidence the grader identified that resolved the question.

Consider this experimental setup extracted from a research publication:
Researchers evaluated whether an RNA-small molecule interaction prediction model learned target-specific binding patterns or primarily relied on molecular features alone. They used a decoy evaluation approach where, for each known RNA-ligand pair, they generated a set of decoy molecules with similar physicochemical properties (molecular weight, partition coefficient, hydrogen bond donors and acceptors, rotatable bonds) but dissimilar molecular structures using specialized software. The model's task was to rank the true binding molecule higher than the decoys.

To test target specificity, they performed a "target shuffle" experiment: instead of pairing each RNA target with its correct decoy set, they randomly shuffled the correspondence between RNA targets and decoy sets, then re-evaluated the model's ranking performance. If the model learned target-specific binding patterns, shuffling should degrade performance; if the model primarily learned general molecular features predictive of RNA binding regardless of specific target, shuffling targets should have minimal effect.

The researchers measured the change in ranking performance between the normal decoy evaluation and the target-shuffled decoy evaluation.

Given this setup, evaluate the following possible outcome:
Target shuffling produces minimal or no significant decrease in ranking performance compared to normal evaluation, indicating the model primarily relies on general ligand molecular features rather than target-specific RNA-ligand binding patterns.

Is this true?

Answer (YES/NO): NO